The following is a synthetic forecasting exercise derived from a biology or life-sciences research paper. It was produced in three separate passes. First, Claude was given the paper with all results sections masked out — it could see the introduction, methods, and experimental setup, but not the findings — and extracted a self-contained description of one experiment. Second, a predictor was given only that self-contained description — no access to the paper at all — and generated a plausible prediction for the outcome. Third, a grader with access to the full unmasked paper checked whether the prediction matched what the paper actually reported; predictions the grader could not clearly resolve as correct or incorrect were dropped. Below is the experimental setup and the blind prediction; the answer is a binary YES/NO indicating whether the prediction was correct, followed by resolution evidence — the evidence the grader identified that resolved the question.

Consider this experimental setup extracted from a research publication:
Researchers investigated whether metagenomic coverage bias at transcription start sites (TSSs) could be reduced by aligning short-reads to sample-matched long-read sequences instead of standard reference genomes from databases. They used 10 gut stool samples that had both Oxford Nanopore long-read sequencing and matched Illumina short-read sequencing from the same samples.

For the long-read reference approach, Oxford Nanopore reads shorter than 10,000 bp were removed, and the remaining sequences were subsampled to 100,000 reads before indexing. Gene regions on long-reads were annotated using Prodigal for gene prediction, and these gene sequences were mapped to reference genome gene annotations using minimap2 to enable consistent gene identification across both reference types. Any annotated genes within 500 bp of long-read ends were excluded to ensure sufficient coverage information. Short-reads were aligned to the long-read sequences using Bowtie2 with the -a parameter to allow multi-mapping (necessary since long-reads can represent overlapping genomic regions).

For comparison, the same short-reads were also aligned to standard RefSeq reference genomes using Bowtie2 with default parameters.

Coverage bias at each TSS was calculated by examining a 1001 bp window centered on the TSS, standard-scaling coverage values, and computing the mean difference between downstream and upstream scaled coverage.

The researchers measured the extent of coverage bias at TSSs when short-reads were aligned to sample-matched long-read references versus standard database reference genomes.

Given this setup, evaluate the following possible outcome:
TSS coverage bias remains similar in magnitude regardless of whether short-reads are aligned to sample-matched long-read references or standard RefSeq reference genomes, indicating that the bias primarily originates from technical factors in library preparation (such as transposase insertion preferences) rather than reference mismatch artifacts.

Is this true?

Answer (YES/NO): NO